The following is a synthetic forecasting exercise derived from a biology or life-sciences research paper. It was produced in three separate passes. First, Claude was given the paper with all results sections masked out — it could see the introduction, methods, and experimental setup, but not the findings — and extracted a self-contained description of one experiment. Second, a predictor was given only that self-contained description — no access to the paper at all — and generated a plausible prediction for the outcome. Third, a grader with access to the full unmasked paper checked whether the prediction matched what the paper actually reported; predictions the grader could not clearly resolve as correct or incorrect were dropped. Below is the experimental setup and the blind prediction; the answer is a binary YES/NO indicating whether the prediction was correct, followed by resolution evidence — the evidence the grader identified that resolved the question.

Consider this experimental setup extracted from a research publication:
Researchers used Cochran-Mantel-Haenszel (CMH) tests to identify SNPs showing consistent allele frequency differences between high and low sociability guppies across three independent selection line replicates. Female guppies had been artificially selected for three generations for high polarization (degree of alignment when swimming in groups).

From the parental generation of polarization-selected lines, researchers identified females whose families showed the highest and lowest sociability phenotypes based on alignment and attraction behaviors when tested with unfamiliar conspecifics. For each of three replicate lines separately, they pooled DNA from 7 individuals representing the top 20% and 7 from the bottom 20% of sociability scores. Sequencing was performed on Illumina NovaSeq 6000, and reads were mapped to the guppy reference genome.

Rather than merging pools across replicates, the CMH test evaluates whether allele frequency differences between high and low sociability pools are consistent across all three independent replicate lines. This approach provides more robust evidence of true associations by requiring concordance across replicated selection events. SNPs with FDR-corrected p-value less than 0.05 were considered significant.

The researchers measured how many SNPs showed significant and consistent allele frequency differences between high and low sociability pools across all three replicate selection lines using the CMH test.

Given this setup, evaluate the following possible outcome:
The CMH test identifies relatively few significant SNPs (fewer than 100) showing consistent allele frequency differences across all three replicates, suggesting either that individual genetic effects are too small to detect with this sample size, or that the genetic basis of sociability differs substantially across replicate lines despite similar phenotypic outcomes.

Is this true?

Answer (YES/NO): YES